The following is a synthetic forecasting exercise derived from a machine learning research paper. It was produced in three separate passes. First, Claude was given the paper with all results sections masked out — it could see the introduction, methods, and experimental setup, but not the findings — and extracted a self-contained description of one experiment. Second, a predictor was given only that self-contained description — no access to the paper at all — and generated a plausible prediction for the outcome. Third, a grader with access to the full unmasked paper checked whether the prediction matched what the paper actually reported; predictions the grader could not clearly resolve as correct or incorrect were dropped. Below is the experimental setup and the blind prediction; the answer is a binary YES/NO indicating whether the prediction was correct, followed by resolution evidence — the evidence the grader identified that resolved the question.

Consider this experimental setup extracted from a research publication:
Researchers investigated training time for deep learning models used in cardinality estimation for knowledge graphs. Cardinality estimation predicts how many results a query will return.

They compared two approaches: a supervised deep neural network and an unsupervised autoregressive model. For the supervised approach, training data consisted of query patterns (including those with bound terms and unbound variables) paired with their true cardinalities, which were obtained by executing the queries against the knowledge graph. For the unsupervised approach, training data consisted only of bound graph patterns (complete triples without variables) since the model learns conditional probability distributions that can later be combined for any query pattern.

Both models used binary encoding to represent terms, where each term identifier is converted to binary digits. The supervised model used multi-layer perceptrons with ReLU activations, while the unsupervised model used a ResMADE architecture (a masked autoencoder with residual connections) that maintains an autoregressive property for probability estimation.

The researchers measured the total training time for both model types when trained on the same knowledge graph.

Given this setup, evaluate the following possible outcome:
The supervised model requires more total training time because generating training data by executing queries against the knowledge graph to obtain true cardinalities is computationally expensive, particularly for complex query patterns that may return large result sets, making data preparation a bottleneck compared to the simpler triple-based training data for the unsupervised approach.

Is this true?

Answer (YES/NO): NO